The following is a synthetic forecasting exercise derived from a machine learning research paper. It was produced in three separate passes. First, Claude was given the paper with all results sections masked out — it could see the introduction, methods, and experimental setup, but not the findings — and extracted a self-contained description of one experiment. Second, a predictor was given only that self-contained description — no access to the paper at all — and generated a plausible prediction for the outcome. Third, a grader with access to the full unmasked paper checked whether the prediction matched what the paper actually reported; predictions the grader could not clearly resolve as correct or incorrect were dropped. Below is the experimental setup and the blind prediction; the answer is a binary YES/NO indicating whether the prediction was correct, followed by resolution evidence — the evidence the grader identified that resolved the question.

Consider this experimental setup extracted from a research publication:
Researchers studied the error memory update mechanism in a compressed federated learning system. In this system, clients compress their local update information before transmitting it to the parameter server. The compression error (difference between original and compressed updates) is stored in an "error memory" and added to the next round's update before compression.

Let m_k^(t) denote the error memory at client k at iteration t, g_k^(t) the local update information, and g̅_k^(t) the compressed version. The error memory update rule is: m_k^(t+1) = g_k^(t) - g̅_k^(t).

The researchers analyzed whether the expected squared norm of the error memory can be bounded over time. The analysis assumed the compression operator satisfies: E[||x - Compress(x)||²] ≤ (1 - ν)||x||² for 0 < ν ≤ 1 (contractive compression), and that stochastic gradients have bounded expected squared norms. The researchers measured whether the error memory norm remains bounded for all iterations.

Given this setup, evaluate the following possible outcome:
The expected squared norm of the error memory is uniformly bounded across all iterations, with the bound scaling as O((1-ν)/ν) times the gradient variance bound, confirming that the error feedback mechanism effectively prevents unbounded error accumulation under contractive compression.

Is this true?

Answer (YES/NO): NO